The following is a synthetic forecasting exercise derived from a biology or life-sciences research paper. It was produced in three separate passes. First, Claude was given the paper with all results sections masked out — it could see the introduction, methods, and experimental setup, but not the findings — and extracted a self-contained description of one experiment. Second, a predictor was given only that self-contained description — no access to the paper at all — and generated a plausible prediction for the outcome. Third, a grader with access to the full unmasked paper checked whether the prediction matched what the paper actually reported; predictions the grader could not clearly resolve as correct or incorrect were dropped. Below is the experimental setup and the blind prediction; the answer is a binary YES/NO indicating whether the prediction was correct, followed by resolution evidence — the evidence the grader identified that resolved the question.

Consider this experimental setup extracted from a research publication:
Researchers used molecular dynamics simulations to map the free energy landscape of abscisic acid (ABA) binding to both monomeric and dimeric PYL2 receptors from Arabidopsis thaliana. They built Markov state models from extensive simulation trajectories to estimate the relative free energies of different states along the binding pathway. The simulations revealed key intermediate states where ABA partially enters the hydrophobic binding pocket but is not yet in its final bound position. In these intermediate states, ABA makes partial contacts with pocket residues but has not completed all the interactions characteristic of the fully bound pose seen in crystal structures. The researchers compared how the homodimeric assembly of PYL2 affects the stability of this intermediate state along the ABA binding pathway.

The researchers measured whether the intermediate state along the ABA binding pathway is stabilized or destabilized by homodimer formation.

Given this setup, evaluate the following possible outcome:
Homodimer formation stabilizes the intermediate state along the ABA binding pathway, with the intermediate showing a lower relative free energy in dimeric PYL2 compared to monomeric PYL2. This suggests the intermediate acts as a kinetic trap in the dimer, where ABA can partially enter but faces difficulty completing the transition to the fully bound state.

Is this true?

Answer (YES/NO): YES